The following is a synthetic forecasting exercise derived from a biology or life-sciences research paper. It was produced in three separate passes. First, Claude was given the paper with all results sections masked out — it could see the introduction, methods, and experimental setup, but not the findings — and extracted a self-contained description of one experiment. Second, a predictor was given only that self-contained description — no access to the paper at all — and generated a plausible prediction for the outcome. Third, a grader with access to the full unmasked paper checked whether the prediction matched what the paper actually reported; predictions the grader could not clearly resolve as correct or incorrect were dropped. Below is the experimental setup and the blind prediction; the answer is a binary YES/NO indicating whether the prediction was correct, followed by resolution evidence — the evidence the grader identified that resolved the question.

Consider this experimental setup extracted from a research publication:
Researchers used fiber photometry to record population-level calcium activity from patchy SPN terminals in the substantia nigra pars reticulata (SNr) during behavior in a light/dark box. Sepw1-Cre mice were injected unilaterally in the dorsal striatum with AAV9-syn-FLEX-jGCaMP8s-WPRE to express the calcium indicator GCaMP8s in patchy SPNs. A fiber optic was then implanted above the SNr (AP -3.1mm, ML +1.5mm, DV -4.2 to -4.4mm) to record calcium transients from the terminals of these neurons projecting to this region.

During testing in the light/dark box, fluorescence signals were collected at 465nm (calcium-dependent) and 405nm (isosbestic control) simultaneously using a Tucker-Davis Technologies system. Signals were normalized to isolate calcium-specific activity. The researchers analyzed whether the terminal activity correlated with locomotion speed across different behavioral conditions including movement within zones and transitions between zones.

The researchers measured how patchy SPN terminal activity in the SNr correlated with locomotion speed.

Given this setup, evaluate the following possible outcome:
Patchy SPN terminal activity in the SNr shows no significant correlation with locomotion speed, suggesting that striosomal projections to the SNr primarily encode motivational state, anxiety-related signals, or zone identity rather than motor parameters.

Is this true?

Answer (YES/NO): NO